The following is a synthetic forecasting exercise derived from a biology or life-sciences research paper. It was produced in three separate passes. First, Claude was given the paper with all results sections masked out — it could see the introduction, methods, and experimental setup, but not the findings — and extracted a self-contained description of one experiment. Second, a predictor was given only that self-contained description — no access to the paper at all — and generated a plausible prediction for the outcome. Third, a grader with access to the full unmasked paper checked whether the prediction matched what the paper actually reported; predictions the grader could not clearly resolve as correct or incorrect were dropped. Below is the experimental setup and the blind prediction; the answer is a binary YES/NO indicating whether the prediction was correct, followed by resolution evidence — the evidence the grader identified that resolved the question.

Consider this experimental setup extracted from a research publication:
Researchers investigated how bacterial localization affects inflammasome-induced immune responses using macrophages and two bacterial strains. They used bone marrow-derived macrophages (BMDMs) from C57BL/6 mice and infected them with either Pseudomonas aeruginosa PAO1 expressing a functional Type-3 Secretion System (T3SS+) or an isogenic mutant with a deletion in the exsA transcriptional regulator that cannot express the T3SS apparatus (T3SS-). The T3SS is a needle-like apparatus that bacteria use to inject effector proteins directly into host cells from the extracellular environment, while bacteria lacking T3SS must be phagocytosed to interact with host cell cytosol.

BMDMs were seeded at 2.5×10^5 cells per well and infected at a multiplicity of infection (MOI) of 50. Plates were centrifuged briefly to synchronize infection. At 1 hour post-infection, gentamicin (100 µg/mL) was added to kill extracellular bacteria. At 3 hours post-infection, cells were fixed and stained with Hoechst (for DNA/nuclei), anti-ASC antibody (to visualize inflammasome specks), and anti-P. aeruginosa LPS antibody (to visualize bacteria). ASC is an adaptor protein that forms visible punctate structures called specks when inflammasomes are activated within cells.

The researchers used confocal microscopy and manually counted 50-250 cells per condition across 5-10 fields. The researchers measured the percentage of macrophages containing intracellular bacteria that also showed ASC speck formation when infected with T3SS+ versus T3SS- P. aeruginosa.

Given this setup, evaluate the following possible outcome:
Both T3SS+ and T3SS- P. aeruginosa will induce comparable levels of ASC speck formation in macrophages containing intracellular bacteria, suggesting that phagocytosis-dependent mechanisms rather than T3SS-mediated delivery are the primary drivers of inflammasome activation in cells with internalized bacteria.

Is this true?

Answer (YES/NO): NO